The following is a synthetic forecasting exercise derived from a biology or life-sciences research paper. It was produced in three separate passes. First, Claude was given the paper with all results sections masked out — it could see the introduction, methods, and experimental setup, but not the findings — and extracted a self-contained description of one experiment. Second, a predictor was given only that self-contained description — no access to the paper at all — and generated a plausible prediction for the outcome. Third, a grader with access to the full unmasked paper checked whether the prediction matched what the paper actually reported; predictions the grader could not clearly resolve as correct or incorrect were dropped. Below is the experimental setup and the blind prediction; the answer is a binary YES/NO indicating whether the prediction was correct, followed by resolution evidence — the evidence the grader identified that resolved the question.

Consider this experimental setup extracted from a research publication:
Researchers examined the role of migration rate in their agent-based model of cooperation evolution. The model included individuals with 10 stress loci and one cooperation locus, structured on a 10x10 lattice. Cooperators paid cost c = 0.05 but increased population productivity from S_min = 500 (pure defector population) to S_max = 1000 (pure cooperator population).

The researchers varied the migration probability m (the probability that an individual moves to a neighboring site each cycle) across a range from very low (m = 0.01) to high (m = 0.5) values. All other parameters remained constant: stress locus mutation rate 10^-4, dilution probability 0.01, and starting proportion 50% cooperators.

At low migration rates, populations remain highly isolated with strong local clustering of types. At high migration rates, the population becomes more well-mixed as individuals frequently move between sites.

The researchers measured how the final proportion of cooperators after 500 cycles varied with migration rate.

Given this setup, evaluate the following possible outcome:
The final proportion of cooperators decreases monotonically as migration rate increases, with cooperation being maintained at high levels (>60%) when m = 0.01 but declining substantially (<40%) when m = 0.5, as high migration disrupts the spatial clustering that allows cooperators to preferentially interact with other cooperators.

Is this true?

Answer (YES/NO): NO